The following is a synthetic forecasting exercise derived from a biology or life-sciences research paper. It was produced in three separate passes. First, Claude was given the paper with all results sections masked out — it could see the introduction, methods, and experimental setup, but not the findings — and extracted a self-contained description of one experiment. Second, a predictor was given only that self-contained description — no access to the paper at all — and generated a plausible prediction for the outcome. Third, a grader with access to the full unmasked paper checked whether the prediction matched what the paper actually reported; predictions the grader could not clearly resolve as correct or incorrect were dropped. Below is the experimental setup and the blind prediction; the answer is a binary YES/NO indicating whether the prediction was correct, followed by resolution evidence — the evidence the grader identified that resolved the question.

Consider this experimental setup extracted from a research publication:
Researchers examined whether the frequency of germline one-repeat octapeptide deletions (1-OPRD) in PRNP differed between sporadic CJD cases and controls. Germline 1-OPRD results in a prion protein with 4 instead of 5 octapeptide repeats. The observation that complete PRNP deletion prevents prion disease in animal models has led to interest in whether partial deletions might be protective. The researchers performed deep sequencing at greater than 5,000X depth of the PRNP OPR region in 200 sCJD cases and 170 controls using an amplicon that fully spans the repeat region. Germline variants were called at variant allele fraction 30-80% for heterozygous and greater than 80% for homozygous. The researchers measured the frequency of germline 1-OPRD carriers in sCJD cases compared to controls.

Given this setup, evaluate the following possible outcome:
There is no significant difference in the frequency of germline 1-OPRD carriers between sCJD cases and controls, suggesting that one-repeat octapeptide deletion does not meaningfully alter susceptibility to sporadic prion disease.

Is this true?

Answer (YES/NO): NO